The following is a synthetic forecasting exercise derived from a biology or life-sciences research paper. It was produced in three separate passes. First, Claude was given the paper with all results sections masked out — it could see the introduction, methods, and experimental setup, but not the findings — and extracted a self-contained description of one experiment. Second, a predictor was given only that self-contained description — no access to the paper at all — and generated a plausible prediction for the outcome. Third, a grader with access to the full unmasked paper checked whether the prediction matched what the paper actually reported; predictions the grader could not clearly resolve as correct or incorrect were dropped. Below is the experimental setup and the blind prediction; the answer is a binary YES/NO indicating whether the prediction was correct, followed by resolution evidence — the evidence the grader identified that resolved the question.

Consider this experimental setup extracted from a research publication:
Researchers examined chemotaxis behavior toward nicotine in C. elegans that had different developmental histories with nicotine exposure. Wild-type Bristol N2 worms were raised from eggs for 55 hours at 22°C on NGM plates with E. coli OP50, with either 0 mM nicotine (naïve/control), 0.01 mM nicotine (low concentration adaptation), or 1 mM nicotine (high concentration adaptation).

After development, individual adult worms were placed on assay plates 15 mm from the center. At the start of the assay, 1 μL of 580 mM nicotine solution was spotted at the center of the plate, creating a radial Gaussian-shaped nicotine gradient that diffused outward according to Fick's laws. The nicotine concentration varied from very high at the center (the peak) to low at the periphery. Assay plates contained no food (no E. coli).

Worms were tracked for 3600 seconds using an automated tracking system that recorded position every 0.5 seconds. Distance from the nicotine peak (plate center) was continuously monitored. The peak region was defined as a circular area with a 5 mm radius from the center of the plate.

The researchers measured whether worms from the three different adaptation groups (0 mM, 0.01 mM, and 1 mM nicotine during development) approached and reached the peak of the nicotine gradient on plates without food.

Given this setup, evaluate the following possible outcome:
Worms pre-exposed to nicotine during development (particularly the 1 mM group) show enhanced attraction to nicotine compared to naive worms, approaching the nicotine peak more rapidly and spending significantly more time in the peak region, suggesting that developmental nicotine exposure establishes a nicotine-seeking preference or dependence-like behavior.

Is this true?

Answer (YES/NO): NO